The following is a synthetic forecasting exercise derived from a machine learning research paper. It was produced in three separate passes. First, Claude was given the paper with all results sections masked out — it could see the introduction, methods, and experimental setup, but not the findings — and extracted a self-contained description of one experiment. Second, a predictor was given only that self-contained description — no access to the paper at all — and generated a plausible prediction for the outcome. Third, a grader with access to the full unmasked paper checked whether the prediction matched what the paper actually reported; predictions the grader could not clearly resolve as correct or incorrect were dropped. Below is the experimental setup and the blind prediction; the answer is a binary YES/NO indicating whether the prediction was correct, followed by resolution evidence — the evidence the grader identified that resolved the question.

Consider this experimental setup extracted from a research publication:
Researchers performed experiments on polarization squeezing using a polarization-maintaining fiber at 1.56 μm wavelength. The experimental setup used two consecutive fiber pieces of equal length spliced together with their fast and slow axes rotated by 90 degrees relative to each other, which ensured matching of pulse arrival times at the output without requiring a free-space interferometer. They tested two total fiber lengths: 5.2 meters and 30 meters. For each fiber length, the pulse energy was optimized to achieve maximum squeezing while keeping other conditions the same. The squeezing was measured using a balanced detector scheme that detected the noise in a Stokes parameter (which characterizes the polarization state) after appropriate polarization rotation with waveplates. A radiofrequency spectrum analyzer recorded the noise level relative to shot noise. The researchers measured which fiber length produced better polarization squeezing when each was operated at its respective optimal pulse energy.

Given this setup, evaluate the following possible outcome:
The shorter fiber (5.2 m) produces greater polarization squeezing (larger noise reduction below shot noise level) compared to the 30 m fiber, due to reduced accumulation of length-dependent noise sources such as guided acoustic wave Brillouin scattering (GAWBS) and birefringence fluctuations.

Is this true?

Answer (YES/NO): NO